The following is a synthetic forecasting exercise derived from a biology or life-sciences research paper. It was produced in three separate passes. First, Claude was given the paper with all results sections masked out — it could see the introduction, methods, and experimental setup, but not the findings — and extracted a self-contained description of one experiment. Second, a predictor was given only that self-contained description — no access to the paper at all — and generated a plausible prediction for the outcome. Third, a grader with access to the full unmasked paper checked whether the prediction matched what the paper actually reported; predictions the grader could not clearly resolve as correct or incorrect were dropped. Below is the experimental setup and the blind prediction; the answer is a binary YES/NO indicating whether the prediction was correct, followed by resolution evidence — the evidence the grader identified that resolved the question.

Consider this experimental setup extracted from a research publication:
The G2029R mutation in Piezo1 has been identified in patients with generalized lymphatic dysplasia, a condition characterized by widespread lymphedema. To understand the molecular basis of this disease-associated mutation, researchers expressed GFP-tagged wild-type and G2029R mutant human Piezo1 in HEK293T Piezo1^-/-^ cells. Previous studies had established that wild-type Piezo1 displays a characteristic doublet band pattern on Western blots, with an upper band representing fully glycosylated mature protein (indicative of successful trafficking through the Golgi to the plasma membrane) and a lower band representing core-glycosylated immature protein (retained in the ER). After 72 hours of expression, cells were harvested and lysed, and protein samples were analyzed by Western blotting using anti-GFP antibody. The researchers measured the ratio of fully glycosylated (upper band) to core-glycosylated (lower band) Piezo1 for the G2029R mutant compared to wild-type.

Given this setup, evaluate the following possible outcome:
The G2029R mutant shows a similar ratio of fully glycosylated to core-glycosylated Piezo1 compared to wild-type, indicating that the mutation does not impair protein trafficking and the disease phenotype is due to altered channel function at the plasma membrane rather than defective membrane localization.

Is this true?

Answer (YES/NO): NO